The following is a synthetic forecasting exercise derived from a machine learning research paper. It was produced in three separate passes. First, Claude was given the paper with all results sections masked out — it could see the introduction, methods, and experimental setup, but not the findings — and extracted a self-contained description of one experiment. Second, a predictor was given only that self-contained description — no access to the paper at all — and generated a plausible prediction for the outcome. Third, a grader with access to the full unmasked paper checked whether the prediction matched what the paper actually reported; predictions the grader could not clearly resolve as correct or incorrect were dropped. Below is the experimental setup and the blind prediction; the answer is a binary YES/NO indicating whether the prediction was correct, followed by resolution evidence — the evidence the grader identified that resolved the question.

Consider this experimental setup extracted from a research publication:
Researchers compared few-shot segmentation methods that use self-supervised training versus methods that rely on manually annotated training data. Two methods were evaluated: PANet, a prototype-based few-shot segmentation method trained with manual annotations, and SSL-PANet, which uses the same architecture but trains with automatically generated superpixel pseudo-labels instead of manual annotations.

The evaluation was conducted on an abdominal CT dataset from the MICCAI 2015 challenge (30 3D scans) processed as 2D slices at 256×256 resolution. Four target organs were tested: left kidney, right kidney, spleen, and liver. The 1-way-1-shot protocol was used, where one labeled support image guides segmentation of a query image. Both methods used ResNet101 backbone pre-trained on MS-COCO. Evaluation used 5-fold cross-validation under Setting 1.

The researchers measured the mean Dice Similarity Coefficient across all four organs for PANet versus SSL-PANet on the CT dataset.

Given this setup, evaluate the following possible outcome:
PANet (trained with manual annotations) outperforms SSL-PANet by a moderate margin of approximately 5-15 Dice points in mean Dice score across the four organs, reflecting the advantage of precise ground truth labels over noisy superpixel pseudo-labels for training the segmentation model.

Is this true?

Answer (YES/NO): NO